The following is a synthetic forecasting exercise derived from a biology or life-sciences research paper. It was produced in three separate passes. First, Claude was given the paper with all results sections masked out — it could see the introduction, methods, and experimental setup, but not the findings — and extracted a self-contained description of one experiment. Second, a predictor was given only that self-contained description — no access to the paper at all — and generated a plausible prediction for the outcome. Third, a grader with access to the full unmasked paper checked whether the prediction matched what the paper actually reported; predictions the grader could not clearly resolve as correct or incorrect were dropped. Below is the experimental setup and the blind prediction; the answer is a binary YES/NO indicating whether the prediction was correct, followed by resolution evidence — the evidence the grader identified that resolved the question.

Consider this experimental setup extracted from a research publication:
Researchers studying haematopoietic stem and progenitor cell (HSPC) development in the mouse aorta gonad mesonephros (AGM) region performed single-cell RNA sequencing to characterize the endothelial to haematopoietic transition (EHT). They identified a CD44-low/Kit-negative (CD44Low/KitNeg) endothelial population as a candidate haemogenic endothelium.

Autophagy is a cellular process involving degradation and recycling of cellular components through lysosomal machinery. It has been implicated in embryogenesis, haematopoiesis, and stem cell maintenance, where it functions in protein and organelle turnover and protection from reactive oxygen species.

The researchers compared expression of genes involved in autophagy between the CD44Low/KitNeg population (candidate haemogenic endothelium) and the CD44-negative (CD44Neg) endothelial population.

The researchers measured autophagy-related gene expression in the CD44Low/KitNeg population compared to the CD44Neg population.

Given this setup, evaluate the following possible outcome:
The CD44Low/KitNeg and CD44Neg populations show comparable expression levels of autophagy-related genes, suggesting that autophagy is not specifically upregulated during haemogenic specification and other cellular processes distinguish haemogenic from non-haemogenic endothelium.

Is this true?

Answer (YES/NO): NO